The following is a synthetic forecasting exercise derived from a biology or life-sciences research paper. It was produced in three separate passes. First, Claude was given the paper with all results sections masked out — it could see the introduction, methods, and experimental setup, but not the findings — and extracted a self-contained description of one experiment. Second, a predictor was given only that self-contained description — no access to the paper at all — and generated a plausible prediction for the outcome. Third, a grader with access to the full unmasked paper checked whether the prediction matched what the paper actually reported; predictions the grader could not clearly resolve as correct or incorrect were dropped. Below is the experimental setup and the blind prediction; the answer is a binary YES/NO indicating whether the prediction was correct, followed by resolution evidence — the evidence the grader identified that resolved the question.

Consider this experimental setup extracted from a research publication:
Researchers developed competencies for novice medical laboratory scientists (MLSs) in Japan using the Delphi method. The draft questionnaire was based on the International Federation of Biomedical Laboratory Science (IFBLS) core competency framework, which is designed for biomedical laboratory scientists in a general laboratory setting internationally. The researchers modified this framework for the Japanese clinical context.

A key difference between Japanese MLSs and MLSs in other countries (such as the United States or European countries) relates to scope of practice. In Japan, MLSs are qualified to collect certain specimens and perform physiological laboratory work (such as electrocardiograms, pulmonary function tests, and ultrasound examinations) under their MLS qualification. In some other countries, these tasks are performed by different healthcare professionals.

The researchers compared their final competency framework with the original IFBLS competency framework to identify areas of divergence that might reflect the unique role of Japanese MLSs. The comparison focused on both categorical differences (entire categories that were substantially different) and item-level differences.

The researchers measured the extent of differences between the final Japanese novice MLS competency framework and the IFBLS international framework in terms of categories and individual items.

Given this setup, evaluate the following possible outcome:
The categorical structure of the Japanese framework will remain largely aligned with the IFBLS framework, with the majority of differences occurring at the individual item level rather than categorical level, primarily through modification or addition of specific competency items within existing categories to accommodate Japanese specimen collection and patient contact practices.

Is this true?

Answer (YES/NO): NO